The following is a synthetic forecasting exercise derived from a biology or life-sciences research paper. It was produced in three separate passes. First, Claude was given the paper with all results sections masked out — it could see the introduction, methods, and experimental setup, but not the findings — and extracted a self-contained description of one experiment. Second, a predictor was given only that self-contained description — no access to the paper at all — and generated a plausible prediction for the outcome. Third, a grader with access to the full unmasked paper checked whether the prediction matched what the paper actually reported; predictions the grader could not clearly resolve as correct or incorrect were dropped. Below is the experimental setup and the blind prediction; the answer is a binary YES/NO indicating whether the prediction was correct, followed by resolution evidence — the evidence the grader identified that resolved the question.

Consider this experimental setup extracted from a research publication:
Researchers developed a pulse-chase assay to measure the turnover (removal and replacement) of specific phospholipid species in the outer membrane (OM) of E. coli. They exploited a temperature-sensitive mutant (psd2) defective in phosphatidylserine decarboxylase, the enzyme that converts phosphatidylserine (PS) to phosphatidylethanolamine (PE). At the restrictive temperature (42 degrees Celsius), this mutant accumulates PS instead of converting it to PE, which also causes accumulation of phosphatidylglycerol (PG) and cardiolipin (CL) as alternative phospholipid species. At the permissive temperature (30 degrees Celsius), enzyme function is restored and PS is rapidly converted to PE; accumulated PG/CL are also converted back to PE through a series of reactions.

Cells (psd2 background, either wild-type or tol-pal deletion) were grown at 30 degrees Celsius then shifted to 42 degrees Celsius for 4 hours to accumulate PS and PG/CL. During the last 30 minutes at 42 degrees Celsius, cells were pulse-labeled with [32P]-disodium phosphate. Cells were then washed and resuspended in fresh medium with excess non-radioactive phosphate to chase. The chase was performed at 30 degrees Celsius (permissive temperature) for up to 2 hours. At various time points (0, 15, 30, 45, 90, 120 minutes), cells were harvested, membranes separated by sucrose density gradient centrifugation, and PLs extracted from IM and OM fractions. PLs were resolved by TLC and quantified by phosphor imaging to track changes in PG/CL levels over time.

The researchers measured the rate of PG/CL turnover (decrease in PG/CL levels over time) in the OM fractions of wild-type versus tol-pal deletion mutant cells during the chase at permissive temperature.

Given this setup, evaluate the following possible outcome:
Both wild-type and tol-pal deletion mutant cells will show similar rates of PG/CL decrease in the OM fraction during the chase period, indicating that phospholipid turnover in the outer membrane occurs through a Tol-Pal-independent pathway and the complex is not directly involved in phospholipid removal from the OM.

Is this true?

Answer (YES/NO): NO